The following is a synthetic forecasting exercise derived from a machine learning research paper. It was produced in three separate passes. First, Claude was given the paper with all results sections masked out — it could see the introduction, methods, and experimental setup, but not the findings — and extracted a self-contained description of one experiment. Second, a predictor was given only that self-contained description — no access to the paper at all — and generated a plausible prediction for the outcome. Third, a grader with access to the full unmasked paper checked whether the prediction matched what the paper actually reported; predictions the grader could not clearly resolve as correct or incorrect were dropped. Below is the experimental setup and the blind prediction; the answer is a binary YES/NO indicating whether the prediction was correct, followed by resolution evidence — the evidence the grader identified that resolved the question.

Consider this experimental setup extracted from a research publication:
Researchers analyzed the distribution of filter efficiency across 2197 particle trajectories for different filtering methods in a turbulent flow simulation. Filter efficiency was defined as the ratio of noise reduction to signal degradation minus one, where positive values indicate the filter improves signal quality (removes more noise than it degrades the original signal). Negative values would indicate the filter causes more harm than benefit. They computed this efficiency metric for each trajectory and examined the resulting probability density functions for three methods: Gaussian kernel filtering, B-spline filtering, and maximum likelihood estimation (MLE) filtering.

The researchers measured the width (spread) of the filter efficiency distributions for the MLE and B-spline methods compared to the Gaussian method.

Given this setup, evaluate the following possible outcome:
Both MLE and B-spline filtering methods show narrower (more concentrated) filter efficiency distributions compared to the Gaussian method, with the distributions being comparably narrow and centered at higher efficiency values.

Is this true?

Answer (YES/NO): NO